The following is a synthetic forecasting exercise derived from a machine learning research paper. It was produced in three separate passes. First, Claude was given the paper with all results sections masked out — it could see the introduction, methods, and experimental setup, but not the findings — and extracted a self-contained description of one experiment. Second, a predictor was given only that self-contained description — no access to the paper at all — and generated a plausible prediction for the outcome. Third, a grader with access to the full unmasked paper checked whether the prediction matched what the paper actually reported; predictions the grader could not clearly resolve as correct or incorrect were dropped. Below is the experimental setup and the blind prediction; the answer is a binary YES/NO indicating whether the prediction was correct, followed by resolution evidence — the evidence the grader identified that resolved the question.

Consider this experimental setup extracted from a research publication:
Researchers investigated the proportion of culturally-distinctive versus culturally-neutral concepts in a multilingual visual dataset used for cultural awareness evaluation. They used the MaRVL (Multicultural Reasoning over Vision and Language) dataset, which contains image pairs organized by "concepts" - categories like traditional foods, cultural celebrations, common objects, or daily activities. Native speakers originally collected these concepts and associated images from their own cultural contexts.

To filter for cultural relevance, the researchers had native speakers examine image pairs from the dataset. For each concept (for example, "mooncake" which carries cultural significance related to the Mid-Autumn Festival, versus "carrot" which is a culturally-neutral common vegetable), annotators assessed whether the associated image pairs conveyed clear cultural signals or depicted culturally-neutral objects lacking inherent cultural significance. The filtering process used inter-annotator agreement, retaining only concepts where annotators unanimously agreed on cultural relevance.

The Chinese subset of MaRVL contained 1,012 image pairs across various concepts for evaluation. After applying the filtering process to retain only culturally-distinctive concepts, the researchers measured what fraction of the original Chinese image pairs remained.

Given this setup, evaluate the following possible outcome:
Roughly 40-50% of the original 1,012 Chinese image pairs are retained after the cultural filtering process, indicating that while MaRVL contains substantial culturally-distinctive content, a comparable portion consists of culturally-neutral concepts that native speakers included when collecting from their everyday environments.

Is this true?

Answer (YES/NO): NO